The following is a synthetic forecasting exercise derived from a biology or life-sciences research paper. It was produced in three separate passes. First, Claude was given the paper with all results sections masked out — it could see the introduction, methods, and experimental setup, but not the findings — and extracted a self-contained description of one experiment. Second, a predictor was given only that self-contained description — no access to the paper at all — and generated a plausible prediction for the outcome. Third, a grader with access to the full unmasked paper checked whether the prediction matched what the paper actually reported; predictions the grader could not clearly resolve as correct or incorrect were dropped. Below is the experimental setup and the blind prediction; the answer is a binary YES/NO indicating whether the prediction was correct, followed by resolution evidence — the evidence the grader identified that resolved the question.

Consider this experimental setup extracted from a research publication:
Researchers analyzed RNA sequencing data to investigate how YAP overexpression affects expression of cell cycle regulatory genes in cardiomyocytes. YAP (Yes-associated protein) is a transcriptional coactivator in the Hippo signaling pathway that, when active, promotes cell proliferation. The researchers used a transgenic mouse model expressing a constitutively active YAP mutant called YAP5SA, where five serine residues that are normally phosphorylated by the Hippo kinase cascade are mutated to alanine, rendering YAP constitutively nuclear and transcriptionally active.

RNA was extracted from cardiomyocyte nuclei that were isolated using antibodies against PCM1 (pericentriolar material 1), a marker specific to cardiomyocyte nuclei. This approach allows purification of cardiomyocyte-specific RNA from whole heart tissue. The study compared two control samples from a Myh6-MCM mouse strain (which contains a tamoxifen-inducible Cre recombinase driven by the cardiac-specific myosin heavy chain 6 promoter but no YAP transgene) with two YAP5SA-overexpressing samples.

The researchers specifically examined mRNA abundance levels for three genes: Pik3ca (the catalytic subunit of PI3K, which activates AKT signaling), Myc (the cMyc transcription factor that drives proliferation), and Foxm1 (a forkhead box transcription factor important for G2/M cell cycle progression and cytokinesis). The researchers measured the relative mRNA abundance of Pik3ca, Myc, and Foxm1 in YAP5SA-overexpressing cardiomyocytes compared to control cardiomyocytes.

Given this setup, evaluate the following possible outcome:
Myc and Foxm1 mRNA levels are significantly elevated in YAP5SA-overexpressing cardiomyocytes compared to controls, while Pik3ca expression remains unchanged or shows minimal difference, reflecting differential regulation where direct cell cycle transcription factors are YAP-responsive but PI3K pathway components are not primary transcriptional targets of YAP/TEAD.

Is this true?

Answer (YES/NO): YES